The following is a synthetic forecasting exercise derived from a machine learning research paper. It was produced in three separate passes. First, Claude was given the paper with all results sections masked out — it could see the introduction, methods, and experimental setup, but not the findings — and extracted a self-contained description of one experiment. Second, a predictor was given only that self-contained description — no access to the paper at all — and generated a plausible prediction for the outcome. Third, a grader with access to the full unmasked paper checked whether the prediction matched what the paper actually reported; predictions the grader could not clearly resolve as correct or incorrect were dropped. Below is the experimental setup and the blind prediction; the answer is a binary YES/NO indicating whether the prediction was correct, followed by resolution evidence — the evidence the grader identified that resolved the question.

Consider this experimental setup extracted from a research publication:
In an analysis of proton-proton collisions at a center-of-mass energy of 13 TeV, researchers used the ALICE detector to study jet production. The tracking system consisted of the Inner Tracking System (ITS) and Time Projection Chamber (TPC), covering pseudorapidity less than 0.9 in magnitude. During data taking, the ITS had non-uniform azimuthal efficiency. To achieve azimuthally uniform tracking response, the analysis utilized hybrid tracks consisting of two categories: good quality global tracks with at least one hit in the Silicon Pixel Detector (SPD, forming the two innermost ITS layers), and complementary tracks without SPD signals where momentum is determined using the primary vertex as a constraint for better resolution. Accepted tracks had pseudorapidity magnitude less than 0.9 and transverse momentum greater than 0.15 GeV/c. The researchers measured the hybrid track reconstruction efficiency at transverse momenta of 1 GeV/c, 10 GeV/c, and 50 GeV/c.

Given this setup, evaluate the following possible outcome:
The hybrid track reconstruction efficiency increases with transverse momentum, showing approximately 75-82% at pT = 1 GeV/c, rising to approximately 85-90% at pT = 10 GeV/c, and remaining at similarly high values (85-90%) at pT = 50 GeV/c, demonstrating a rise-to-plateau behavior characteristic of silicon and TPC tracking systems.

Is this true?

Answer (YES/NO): NO